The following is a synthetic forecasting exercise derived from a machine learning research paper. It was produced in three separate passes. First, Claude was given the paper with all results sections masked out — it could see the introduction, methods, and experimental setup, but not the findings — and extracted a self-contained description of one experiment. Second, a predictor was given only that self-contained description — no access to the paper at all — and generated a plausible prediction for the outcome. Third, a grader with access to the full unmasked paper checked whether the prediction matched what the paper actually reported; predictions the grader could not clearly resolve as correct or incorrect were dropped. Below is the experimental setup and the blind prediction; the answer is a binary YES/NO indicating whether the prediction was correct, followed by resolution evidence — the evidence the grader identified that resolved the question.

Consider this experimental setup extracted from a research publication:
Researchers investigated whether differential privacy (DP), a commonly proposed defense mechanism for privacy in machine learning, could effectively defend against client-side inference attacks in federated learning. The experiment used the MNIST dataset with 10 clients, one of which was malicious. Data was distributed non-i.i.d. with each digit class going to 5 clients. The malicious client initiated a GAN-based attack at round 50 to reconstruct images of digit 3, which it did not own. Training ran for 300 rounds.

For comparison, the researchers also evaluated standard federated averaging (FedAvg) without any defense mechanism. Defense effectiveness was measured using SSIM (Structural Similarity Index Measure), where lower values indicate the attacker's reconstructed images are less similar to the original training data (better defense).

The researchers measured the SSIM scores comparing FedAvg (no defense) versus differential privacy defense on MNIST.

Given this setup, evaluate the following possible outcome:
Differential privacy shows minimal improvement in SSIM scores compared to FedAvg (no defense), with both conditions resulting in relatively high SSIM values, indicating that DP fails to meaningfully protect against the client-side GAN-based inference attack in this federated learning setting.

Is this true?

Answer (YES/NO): NO